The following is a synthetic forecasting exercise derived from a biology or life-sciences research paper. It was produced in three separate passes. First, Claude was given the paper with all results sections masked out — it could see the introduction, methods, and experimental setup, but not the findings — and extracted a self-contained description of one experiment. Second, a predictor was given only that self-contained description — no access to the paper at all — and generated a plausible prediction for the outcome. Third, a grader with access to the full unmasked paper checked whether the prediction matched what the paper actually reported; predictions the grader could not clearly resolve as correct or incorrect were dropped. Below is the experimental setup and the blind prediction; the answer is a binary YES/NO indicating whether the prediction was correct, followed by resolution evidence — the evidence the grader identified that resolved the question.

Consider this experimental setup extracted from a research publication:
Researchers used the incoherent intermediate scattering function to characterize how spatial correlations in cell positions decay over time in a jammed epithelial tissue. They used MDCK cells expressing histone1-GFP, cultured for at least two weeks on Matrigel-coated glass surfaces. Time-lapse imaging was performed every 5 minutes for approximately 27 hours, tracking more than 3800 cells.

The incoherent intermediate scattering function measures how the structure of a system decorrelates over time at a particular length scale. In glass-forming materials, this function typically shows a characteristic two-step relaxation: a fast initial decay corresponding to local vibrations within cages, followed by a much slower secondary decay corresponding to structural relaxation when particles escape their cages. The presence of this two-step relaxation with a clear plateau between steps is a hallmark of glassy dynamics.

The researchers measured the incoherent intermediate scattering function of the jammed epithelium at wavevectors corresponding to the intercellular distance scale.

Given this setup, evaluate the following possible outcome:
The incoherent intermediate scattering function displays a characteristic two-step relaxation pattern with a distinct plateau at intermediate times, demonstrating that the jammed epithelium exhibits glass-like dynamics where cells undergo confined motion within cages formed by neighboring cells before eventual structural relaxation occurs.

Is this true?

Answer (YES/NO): NO